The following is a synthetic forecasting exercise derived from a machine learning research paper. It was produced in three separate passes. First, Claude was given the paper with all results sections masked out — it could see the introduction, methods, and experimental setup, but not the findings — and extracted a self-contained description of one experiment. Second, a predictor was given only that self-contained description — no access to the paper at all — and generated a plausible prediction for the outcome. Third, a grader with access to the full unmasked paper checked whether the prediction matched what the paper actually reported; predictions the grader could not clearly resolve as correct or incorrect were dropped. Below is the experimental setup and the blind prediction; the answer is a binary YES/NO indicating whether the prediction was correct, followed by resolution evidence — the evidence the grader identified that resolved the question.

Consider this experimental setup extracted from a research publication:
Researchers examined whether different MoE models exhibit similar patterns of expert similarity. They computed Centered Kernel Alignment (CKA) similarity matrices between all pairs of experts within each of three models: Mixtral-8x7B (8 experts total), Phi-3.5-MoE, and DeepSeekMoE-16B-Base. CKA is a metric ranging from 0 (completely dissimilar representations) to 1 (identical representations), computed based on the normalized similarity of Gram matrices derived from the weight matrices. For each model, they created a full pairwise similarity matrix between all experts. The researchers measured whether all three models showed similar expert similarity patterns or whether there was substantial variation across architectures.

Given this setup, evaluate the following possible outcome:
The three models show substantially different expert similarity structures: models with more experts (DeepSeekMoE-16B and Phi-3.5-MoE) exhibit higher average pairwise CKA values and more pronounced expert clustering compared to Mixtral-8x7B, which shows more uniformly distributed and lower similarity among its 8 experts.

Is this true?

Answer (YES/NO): NO